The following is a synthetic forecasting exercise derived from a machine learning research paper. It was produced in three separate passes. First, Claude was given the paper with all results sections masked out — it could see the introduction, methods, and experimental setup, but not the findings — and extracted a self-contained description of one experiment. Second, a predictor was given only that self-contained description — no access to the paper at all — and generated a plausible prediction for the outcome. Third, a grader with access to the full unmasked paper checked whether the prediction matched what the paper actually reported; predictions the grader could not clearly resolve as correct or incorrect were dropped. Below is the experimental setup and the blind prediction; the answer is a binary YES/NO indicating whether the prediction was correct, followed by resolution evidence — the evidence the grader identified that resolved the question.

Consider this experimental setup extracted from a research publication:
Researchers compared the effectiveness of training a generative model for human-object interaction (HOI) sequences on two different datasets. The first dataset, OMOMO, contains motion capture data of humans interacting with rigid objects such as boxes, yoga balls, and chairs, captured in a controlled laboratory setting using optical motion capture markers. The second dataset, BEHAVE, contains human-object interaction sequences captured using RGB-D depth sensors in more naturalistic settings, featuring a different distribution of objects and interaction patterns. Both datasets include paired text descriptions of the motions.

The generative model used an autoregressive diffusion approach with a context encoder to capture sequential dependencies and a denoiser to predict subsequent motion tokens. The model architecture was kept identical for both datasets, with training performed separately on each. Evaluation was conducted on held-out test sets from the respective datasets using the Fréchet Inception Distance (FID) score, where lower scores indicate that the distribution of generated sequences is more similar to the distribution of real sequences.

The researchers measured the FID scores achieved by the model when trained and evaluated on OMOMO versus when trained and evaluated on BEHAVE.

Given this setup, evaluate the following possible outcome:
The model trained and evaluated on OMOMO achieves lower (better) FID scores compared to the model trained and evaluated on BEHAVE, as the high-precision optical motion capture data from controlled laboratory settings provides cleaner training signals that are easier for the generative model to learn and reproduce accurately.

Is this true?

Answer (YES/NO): YES